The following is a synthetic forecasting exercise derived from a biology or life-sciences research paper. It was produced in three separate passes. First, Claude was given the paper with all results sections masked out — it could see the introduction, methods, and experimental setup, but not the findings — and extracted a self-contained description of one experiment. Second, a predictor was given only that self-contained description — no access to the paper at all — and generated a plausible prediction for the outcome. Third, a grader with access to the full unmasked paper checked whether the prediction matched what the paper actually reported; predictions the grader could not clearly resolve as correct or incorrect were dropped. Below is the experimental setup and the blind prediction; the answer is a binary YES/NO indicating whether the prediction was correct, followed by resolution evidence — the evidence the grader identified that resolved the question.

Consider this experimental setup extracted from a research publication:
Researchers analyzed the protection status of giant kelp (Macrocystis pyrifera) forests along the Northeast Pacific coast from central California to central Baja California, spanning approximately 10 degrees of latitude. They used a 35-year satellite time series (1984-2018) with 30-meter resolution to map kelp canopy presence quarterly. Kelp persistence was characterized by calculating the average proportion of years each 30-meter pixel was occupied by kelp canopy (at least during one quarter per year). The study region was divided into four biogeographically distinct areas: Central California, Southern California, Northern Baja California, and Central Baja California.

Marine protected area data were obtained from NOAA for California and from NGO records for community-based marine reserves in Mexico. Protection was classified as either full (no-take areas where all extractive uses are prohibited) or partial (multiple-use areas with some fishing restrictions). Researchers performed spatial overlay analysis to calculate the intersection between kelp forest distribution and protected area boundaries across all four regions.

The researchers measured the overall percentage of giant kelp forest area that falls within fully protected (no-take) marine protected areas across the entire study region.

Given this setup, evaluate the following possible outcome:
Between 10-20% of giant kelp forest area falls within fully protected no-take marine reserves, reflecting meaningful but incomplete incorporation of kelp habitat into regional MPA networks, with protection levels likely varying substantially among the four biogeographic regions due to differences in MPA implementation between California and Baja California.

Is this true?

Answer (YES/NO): NO